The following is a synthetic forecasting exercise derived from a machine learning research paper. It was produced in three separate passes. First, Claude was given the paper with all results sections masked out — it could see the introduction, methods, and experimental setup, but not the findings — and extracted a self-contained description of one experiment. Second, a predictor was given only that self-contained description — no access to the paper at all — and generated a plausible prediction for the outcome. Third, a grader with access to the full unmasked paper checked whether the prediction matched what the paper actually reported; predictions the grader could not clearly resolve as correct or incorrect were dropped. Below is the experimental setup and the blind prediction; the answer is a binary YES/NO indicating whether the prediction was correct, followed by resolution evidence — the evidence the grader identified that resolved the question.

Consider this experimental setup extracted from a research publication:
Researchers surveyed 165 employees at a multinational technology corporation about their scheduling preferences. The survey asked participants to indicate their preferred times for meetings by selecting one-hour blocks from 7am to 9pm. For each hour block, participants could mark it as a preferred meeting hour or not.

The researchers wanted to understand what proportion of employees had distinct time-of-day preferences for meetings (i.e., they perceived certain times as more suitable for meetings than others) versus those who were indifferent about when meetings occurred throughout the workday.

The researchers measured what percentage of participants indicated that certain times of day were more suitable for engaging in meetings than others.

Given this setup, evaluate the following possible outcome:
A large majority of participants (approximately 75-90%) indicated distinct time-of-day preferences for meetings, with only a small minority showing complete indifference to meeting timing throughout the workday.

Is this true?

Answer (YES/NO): YES